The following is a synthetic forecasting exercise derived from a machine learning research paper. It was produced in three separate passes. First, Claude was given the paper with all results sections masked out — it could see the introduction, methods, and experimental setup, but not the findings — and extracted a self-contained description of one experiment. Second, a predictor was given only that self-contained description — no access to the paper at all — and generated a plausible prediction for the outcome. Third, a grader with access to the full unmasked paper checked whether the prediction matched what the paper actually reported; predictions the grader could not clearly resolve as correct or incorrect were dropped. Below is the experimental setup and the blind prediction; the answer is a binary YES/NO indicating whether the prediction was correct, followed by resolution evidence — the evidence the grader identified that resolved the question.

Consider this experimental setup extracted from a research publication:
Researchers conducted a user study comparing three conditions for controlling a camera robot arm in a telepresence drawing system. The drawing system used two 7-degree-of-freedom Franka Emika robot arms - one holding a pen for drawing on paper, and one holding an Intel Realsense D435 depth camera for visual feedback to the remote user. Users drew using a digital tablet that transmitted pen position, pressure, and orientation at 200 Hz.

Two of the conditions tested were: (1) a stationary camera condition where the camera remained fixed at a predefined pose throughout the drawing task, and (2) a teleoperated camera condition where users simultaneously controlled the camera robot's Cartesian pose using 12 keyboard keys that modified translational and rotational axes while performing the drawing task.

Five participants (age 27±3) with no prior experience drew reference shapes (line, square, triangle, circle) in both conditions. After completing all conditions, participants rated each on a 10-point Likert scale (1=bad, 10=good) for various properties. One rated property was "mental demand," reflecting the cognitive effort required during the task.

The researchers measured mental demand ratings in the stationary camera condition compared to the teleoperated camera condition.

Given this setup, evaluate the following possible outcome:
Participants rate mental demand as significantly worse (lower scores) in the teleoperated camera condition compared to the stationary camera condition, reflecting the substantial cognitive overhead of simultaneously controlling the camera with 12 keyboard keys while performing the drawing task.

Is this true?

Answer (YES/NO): YES